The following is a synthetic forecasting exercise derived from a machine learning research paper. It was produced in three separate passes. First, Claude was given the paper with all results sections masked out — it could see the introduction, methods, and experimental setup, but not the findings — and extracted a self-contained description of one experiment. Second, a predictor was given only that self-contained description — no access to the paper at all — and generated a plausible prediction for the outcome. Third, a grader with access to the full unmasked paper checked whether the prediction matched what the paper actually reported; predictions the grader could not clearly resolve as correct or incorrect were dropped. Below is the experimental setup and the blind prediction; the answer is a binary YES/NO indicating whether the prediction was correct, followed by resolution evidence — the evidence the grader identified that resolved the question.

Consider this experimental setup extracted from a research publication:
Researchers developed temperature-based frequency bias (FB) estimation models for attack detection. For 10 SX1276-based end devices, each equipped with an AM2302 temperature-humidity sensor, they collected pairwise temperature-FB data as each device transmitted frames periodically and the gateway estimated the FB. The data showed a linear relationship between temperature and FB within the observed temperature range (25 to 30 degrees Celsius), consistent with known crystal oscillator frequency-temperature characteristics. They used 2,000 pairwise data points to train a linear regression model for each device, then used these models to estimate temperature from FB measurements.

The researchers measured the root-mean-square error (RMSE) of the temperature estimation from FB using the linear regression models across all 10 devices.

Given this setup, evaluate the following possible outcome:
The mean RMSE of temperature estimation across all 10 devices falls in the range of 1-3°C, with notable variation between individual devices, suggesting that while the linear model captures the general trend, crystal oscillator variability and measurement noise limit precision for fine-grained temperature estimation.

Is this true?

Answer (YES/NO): NO